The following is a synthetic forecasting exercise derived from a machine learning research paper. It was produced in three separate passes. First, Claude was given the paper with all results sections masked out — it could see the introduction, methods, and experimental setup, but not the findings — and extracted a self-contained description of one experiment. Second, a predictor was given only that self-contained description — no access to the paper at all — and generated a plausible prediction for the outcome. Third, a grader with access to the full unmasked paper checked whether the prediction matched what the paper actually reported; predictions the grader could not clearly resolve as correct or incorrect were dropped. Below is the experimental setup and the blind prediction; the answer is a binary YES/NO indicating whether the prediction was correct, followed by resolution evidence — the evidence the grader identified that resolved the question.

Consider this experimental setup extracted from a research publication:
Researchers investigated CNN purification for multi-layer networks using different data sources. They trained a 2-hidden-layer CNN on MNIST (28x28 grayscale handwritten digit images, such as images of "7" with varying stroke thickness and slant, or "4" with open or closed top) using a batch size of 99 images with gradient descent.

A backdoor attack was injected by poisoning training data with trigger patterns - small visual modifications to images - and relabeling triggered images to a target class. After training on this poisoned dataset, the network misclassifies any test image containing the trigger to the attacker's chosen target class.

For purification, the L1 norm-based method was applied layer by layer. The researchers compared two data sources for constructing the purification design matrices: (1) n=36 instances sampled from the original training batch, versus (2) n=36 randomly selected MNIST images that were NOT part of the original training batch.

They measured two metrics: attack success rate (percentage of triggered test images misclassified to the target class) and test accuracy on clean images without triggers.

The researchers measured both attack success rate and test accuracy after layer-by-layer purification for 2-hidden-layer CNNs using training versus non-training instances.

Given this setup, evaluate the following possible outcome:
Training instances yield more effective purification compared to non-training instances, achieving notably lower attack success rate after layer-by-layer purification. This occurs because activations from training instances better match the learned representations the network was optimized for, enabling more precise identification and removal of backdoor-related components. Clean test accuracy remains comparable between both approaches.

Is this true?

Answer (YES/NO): NO